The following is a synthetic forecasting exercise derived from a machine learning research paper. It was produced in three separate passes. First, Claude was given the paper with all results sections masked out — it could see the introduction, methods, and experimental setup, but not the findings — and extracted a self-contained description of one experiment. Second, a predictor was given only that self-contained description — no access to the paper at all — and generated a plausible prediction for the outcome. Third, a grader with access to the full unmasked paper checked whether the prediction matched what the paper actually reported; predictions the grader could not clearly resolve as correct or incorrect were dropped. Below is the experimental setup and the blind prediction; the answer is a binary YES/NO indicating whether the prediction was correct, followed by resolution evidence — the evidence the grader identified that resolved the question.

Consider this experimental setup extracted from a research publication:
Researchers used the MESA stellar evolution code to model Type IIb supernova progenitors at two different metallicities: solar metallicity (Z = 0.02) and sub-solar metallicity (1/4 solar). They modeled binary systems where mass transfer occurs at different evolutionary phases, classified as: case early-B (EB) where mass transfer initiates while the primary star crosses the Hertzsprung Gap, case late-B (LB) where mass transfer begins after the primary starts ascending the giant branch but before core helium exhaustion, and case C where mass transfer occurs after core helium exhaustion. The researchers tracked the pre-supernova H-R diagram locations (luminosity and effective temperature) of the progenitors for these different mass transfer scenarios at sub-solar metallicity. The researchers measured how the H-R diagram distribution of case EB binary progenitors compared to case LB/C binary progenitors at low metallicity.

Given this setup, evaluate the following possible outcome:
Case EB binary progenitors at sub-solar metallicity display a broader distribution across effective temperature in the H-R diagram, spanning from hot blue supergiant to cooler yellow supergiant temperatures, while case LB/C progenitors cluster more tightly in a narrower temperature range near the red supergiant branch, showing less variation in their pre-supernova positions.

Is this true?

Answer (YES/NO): NO